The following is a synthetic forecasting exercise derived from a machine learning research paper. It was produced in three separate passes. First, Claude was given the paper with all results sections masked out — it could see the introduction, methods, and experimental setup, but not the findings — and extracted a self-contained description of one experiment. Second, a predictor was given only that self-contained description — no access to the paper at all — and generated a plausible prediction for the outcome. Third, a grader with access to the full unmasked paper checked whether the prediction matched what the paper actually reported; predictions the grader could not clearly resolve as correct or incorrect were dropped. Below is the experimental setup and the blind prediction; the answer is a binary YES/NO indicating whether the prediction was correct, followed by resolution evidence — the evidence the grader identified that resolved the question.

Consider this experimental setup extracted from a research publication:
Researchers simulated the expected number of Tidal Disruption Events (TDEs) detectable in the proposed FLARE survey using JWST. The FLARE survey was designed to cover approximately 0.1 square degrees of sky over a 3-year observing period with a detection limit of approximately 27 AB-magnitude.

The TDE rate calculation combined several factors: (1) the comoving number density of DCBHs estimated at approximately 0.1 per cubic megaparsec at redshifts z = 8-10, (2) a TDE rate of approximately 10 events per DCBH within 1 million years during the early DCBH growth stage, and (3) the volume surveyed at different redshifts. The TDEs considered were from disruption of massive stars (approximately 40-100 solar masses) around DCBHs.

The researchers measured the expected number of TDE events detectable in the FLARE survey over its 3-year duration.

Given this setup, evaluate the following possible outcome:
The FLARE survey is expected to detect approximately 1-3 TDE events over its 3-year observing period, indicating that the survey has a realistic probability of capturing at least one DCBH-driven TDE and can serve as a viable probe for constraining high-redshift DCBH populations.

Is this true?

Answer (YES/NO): YES